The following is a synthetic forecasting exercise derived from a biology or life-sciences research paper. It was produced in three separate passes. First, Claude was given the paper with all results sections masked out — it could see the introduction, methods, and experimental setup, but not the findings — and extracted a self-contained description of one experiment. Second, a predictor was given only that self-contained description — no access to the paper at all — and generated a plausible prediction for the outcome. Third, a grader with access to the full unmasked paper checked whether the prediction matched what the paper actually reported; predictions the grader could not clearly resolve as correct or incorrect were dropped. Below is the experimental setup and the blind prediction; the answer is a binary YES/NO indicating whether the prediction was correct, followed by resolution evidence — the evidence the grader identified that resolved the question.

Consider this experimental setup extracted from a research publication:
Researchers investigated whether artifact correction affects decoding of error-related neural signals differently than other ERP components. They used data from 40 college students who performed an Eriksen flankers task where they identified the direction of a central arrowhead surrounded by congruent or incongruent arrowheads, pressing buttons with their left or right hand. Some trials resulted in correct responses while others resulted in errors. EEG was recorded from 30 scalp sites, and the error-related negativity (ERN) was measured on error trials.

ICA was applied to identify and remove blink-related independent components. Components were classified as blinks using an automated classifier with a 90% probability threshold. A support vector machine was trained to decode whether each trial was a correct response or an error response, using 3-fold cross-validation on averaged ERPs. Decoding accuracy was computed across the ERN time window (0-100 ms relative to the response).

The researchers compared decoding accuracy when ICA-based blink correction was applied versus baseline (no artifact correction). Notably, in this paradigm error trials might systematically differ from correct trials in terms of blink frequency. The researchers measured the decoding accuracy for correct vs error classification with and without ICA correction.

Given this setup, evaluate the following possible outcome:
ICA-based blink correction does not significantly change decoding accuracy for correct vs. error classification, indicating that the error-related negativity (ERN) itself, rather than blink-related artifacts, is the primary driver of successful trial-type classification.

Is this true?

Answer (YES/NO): NO